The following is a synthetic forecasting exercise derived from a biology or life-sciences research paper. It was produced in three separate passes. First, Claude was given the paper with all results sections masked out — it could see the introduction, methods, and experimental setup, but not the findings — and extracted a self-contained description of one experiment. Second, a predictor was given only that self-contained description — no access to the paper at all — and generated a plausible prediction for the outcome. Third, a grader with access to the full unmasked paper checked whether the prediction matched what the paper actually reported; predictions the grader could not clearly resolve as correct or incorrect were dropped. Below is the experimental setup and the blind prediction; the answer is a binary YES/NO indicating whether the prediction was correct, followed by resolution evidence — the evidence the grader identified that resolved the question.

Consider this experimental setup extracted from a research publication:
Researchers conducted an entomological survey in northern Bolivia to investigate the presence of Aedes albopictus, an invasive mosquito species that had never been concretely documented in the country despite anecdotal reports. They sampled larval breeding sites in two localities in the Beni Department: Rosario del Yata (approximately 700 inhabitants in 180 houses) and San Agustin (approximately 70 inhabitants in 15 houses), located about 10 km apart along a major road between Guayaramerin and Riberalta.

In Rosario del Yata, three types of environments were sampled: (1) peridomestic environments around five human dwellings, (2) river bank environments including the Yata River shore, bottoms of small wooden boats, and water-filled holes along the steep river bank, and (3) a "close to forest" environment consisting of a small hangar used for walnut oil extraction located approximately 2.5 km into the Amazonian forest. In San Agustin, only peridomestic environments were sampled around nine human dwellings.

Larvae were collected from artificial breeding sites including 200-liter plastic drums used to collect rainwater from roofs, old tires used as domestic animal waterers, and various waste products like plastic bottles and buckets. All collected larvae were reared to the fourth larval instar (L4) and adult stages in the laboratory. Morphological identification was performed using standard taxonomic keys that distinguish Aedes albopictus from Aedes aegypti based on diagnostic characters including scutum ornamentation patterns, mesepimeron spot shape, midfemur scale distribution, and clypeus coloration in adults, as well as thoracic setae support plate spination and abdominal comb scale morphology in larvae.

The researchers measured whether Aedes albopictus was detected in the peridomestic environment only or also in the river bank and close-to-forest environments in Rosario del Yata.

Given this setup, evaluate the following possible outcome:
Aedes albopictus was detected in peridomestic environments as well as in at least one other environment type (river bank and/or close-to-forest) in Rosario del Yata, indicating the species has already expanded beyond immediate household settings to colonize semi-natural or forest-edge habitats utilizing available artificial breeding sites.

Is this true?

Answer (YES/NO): NO